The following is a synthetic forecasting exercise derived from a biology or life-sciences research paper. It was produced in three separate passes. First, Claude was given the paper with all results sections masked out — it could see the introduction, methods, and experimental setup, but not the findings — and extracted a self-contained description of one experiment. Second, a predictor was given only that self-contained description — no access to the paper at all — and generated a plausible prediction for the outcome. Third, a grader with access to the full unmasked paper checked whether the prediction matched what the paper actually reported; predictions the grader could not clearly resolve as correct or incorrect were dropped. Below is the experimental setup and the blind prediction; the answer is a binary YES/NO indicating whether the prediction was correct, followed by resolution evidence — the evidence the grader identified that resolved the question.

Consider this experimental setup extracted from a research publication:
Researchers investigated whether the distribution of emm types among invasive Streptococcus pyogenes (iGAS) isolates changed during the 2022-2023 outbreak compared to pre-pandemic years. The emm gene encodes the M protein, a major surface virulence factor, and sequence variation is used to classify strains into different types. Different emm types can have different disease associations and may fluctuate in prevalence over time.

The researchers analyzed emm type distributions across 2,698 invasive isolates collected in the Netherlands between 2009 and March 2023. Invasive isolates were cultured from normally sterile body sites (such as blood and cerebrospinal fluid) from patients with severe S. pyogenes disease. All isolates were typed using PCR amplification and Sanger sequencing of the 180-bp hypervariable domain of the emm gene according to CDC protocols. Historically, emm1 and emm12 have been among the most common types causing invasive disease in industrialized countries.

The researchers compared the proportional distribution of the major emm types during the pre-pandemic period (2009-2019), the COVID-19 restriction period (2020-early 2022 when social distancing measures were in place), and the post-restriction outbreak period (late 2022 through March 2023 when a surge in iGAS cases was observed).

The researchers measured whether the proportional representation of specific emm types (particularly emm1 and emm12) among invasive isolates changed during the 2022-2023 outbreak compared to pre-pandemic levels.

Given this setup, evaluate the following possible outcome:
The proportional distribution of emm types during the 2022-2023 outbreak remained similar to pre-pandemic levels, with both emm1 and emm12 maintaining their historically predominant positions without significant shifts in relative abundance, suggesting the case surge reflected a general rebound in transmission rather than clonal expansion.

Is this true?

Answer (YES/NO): NO